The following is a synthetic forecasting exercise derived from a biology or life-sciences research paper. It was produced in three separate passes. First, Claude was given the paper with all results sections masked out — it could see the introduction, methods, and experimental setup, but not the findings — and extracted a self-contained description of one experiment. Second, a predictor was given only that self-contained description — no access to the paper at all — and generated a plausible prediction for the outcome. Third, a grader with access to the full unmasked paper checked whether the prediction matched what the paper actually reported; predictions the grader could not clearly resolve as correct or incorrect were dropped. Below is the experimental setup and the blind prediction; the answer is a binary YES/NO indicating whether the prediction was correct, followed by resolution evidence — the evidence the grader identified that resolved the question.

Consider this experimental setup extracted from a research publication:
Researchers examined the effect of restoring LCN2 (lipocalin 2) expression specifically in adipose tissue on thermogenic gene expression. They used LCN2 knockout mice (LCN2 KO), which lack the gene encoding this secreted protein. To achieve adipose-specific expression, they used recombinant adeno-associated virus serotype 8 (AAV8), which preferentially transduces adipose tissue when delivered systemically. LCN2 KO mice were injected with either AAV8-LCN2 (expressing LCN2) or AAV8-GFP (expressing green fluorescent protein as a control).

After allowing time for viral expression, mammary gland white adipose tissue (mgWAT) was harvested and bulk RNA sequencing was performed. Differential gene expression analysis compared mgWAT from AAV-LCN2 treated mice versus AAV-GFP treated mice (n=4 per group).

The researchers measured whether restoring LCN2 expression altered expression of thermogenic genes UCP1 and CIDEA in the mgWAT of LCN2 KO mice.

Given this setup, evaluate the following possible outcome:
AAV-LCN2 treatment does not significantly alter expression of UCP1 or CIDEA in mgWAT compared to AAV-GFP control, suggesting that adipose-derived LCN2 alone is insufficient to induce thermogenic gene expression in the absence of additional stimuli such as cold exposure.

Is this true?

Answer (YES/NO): NO